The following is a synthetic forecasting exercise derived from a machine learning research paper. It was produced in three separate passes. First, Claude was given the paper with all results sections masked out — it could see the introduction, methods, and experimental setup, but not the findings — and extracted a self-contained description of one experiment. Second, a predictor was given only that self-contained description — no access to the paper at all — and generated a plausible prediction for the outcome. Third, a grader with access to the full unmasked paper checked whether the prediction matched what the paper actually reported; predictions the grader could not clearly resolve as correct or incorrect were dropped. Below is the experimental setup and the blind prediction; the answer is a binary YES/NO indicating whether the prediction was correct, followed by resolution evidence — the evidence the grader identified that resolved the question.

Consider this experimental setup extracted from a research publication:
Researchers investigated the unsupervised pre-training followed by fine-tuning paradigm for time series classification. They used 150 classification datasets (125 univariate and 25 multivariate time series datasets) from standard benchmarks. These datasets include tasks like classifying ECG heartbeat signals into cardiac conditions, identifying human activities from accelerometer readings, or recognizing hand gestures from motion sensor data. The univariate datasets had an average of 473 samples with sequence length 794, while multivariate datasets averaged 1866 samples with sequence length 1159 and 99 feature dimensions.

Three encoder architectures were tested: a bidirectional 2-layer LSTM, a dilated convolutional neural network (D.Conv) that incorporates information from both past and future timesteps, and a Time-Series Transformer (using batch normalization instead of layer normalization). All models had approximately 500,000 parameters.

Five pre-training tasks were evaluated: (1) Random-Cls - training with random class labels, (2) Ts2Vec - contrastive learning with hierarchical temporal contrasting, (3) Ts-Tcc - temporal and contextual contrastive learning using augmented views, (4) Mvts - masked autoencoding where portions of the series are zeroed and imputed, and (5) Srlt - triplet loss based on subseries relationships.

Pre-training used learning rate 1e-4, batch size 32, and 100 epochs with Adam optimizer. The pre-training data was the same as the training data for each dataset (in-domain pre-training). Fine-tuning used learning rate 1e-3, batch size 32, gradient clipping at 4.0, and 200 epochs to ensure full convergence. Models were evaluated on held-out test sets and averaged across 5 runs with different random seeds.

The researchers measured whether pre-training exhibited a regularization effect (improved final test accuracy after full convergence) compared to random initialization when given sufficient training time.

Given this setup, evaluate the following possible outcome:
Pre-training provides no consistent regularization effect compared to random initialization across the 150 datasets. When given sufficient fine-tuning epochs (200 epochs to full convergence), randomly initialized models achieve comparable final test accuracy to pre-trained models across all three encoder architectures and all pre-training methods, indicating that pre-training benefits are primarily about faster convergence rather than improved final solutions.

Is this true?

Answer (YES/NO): YES